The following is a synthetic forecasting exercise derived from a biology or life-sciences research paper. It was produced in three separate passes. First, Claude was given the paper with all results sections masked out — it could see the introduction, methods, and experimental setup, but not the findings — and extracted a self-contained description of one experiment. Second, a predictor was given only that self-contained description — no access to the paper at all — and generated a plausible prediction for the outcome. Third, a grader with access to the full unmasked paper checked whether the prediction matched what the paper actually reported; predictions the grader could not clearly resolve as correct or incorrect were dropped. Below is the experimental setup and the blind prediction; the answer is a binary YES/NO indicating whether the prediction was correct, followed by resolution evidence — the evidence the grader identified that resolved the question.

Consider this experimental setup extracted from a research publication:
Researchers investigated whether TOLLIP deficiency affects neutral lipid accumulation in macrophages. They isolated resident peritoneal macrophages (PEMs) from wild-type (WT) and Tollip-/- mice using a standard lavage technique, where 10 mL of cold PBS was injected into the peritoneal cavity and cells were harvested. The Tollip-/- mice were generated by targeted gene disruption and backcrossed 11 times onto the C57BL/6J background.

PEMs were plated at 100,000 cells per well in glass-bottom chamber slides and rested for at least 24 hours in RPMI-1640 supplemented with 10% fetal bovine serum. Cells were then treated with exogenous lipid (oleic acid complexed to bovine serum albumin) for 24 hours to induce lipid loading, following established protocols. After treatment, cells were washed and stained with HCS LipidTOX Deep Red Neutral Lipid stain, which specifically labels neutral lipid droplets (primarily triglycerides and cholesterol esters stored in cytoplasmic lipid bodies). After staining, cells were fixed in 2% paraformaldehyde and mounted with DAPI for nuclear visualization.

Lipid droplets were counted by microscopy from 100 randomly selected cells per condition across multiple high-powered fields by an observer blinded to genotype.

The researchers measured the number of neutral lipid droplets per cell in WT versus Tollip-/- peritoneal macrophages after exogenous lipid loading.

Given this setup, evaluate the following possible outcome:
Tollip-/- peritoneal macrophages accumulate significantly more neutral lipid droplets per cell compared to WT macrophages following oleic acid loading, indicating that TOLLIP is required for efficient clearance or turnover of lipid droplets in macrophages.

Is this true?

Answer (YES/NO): YES